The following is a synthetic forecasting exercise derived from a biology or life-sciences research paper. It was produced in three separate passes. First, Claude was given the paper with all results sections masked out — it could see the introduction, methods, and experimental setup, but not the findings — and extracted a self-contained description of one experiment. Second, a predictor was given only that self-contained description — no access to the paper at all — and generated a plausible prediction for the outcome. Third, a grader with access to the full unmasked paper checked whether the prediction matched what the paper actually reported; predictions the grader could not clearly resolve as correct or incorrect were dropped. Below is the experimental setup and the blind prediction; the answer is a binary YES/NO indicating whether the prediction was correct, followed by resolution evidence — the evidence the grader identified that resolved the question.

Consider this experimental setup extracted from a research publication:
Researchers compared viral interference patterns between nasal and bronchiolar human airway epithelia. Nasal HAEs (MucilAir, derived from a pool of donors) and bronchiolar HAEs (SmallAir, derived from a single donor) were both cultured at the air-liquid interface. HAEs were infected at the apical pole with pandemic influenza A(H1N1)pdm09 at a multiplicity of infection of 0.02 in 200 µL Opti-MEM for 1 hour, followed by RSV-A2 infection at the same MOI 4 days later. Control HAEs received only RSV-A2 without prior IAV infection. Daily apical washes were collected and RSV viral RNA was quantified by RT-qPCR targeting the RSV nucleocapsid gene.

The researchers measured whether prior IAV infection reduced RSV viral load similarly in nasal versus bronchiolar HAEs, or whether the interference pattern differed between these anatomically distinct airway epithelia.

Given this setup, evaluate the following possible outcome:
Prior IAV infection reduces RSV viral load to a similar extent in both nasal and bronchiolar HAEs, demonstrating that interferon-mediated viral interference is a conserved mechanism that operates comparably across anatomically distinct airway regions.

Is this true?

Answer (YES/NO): NO